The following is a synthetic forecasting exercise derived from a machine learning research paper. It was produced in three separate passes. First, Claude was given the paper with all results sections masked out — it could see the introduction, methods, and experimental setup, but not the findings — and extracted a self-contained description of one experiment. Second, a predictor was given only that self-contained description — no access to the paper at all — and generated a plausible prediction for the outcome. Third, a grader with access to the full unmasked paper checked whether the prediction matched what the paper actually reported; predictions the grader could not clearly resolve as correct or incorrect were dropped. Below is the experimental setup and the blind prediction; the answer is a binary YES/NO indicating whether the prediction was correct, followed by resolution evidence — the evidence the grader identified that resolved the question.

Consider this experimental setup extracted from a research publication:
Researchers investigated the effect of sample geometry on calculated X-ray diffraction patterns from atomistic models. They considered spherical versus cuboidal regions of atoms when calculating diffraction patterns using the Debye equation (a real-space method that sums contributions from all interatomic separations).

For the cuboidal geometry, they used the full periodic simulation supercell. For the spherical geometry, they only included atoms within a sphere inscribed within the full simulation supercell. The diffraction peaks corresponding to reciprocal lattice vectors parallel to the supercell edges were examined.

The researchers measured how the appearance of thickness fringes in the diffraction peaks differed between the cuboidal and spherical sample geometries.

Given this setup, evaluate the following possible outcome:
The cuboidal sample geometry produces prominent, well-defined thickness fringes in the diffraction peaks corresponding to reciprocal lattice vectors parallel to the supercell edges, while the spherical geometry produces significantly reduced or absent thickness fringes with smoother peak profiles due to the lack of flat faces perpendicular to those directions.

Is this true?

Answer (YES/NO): YES